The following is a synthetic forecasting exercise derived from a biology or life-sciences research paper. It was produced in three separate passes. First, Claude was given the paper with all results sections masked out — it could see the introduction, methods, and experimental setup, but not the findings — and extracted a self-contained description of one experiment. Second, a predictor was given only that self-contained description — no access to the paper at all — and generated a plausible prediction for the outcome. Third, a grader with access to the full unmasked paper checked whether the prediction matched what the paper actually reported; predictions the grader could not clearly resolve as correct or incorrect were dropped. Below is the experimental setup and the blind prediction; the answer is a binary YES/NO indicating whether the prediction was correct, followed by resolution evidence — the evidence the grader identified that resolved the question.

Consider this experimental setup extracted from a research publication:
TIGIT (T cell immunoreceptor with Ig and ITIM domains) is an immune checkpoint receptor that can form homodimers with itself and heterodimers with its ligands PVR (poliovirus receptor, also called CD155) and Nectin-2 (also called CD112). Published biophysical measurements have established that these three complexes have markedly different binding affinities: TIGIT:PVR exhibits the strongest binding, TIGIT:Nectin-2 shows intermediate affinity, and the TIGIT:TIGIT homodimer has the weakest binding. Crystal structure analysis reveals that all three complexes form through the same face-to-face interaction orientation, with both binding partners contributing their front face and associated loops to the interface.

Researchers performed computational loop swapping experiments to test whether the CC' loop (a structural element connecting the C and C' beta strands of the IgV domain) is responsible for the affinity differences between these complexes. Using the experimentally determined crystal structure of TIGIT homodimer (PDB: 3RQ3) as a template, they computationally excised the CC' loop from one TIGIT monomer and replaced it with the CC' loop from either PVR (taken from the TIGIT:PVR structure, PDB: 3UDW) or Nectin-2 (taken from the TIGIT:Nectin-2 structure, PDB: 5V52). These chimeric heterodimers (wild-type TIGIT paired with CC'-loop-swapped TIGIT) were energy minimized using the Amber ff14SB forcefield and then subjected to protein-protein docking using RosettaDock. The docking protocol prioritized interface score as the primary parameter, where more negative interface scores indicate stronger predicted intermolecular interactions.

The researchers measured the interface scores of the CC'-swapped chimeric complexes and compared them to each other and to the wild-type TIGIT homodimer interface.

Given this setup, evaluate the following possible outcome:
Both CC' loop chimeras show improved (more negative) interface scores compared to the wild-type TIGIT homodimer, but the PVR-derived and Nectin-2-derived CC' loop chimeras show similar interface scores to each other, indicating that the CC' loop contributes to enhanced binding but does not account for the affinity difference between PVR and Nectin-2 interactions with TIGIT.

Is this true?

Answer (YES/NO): NO